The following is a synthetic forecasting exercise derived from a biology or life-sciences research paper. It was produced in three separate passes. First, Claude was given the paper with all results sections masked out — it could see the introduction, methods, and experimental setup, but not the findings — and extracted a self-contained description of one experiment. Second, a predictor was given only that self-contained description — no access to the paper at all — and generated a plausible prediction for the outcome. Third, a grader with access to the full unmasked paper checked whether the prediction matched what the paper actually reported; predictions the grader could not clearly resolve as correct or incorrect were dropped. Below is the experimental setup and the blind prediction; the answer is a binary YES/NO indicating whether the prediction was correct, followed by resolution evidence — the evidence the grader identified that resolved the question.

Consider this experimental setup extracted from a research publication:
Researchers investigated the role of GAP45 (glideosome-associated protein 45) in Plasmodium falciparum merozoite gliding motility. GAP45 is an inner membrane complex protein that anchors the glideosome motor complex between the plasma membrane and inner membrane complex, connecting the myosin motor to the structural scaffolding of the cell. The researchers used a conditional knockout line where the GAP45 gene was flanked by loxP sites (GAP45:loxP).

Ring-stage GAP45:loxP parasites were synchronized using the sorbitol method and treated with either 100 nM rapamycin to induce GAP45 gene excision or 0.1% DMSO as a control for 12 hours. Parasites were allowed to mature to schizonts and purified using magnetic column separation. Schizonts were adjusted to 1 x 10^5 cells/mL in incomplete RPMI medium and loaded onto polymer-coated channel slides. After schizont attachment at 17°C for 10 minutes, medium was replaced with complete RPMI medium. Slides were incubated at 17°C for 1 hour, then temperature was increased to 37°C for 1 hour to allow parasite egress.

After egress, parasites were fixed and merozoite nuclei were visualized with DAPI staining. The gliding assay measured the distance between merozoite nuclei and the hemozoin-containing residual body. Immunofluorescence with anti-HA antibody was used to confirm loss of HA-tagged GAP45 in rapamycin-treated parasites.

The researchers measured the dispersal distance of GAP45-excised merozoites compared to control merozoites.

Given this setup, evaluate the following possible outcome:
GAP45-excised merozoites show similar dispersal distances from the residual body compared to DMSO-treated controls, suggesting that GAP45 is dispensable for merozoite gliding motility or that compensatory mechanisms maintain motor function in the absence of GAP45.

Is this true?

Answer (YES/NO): NO